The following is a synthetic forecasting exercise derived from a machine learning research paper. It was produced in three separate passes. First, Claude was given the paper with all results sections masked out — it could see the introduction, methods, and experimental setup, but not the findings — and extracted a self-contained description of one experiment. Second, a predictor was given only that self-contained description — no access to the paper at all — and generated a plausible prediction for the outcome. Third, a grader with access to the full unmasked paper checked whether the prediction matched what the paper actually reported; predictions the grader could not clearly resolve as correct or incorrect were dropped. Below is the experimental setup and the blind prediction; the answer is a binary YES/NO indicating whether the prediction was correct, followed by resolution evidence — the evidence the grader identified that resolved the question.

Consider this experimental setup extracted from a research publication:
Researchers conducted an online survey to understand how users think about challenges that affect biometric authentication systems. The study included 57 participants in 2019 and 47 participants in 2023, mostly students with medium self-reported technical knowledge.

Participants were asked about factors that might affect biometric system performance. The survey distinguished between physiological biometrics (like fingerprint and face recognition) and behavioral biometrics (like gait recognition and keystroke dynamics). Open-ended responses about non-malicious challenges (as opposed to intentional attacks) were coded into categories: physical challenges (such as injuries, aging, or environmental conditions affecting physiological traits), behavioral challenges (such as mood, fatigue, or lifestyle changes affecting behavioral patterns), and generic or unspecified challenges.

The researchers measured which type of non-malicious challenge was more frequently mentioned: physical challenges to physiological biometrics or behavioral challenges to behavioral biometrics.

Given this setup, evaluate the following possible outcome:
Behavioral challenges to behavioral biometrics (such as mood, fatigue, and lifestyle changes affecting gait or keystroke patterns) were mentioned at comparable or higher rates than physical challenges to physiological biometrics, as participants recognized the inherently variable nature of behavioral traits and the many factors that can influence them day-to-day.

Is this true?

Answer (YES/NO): NO